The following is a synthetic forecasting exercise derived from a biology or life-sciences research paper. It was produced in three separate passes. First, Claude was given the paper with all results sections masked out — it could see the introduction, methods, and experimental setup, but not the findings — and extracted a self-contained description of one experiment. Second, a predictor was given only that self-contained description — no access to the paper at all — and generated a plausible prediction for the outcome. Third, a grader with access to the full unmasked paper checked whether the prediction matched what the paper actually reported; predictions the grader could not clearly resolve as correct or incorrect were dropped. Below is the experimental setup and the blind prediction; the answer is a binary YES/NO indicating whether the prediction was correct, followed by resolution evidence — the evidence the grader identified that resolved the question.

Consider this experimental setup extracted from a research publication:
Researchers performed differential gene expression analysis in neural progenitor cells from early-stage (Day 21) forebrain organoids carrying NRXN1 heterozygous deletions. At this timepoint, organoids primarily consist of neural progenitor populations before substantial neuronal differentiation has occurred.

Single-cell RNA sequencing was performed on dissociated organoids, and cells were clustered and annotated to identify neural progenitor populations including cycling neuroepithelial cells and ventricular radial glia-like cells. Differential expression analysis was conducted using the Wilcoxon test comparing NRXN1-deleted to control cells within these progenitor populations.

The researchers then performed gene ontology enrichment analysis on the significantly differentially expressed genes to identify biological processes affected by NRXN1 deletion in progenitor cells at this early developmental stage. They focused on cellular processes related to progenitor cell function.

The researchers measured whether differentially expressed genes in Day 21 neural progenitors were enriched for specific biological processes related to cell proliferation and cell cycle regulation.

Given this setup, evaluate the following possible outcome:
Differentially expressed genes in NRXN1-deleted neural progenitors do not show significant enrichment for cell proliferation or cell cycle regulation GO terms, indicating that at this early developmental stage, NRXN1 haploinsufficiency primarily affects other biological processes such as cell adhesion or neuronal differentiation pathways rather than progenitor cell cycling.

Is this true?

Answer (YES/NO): NO